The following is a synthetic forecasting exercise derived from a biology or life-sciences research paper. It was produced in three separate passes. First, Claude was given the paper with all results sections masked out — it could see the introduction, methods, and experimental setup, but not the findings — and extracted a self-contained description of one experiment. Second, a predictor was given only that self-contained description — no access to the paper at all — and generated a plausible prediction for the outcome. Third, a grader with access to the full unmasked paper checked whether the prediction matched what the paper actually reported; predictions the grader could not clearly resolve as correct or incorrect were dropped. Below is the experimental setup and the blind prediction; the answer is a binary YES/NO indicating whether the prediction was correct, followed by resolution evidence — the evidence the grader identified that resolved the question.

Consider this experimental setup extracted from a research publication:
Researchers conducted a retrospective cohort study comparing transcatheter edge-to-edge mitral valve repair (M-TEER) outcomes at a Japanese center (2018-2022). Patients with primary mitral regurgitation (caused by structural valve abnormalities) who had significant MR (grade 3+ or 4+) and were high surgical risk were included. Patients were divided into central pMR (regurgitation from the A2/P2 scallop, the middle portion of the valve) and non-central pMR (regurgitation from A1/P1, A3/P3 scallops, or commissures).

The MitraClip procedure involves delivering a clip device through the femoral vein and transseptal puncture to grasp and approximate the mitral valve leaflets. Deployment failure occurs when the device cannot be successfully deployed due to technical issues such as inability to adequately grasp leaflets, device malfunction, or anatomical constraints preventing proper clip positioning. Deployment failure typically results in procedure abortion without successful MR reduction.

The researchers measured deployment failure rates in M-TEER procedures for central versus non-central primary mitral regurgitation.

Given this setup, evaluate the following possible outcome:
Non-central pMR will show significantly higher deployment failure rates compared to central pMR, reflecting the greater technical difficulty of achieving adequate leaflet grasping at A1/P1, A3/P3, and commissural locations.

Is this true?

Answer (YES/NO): NO